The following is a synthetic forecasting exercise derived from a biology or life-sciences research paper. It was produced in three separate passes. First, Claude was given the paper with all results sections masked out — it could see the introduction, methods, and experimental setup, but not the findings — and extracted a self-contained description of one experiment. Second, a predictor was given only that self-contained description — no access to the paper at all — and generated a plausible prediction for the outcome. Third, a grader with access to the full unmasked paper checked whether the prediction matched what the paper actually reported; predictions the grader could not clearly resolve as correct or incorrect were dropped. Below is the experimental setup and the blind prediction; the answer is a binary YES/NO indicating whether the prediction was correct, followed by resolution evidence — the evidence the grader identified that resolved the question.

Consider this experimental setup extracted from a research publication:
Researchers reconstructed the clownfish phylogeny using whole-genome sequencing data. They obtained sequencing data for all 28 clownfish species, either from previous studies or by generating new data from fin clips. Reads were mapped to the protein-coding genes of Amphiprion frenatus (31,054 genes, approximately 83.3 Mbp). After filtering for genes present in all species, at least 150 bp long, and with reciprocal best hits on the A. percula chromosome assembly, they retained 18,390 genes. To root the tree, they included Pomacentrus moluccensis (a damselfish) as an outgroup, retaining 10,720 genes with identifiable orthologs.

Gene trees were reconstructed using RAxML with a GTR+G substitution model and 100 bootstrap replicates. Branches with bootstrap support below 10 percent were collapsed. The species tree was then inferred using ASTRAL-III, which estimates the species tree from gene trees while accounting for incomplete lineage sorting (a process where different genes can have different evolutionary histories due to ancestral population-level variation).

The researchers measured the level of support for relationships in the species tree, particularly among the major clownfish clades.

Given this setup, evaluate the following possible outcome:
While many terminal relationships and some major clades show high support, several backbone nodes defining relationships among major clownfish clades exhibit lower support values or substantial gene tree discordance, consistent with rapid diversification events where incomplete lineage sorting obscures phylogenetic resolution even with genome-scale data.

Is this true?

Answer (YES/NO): NO